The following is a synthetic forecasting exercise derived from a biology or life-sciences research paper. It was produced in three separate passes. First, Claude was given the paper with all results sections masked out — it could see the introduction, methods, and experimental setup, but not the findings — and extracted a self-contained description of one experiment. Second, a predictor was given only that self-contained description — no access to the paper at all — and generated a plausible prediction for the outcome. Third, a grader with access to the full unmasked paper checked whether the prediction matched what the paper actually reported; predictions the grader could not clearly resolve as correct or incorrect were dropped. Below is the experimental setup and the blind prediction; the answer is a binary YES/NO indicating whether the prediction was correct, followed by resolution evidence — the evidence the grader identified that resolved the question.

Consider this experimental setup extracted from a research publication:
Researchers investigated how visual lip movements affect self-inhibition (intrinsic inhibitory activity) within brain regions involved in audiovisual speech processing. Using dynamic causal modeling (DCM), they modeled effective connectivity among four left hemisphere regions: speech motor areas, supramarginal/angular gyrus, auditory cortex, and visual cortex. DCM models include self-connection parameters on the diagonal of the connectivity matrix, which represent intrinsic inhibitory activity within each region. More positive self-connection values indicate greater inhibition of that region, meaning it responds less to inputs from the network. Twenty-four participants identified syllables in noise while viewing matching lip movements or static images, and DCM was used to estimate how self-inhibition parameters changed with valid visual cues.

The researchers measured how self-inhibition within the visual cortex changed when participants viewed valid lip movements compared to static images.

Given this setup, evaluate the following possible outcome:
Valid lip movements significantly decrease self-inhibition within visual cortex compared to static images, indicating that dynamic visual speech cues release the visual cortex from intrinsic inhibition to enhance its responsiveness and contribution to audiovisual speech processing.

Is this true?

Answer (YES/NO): YES